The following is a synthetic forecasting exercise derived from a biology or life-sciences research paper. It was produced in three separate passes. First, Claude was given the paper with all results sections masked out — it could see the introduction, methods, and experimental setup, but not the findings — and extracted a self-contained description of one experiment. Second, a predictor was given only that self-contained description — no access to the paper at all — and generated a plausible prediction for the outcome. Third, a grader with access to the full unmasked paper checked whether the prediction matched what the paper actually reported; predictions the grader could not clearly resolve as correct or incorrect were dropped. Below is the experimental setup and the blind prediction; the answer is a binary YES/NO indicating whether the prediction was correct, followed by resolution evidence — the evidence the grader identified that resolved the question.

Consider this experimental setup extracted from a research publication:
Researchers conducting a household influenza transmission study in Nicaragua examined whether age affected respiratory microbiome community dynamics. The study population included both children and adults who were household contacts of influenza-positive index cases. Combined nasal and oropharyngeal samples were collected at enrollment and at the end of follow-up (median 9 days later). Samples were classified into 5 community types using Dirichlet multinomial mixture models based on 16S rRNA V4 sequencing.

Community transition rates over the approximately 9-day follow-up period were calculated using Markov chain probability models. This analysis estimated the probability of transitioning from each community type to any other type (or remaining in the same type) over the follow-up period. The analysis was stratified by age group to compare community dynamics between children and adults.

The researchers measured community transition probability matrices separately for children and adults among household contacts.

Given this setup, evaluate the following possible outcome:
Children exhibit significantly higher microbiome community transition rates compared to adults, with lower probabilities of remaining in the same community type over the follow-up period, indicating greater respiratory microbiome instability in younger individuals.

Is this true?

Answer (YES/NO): YES